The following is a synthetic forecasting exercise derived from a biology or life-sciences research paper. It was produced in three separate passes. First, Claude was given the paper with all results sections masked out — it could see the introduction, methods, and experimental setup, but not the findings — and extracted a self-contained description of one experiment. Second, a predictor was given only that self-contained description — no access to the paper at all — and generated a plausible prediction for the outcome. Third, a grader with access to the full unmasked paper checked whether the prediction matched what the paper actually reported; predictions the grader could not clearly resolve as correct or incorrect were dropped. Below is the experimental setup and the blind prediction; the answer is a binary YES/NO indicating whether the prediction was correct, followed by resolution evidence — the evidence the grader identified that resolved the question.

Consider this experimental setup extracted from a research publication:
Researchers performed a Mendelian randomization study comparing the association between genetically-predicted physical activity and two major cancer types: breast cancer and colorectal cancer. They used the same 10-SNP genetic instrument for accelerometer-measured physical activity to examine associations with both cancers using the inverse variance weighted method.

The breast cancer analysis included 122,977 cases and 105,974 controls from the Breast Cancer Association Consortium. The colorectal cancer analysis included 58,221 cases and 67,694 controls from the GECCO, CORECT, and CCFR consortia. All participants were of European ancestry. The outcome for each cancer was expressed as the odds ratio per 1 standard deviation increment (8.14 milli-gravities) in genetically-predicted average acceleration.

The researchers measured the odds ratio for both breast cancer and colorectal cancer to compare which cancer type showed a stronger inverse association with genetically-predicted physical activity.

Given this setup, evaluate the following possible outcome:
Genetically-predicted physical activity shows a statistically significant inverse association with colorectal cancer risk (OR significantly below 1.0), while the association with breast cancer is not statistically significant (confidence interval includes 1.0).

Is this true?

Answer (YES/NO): NO